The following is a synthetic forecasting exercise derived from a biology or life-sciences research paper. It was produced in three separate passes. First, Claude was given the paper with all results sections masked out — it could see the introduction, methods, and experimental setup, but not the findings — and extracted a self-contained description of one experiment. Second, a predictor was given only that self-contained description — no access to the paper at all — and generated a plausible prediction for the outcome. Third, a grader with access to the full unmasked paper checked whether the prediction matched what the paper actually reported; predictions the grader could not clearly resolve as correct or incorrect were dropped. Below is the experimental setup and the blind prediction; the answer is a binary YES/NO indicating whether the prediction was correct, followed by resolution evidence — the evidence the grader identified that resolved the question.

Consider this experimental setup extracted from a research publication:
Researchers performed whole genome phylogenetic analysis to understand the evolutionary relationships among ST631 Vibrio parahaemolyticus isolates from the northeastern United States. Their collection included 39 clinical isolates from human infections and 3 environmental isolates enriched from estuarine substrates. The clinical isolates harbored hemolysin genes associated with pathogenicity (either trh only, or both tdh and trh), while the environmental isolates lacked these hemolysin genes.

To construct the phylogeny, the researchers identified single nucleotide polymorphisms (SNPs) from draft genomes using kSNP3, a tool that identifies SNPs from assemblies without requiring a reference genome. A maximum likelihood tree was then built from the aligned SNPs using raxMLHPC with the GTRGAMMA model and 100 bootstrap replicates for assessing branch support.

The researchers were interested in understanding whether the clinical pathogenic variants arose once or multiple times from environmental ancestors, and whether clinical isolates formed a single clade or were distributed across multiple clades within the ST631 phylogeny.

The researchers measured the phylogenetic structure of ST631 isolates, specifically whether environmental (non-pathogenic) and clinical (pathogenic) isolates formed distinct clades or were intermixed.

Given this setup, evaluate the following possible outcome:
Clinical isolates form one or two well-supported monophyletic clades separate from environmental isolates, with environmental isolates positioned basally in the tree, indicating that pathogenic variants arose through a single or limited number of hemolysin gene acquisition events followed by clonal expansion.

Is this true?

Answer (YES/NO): NO